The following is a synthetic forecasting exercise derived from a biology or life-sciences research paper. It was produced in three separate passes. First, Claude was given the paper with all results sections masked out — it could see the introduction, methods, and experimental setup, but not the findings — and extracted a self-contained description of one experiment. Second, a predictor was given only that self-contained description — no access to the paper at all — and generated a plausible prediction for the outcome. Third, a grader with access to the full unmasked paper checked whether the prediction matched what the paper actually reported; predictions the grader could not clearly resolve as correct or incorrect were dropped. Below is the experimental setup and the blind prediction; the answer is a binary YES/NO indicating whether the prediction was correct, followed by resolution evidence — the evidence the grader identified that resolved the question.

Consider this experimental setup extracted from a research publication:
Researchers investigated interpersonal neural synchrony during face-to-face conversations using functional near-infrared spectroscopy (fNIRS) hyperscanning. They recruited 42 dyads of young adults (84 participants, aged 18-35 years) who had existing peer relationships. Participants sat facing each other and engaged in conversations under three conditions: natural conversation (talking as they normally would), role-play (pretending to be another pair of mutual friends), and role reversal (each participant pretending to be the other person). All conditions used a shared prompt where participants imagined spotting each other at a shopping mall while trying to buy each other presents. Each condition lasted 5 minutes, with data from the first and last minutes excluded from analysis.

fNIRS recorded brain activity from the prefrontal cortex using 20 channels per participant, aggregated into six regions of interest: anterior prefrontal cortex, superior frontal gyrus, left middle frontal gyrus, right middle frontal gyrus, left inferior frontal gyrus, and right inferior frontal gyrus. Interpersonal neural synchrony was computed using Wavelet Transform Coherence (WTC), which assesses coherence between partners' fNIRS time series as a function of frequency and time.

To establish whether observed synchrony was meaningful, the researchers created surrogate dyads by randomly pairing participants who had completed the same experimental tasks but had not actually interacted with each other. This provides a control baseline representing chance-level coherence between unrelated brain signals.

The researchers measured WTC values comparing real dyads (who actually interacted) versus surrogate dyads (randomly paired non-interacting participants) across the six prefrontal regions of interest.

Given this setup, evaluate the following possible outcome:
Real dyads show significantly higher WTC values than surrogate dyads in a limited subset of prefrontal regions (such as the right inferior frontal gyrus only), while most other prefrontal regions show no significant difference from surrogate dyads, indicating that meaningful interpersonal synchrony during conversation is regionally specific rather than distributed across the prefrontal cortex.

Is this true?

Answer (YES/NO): NO